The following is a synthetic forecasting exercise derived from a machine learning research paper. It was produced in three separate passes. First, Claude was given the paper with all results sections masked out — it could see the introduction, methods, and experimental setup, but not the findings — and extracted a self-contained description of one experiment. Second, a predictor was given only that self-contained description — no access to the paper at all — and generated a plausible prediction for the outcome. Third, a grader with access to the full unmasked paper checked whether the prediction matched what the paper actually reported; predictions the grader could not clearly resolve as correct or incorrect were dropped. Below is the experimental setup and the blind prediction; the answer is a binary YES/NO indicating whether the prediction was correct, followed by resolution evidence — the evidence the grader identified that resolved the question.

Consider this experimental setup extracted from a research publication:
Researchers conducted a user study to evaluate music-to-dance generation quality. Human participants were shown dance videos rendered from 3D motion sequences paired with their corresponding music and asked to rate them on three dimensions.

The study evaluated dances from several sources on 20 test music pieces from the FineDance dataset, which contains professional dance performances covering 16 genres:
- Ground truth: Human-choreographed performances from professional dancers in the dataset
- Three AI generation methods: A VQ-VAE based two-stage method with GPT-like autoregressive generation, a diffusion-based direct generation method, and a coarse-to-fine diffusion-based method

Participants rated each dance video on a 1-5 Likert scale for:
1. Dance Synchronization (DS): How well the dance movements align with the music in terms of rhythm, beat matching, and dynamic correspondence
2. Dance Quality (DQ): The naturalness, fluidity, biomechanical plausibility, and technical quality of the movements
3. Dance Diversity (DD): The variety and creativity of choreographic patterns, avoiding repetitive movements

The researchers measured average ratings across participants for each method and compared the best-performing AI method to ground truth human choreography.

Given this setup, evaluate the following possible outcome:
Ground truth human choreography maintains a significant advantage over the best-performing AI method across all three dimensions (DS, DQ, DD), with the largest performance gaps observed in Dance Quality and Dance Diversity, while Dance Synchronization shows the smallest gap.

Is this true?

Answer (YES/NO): NO